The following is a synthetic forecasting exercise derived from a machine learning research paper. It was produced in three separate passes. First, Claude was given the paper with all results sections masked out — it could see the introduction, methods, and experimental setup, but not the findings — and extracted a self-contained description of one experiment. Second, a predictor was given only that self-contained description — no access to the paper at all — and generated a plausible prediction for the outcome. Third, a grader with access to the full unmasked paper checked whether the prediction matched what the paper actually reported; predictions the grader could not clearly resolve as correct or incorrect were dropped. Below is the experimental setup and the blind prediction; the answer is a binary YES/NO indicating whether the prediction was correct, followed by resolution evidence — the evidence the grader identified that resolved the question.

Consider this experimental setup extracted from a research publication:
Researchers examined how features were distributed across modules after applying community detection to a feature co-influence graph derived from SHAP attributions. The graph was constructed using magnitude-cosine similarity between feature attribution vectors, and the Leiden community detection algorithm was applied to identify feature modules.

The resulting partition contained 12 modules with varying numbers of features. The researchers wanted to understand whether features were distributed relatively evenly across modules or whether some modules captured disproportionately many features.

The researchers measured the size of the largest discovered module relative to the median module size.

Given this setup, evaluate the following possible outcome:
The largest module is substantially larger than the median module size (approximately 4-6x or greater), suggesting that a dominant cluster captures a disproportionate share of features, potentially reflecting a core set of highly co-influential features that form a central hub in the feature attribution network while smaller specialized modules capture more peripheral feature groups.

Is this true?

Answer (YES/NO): YES